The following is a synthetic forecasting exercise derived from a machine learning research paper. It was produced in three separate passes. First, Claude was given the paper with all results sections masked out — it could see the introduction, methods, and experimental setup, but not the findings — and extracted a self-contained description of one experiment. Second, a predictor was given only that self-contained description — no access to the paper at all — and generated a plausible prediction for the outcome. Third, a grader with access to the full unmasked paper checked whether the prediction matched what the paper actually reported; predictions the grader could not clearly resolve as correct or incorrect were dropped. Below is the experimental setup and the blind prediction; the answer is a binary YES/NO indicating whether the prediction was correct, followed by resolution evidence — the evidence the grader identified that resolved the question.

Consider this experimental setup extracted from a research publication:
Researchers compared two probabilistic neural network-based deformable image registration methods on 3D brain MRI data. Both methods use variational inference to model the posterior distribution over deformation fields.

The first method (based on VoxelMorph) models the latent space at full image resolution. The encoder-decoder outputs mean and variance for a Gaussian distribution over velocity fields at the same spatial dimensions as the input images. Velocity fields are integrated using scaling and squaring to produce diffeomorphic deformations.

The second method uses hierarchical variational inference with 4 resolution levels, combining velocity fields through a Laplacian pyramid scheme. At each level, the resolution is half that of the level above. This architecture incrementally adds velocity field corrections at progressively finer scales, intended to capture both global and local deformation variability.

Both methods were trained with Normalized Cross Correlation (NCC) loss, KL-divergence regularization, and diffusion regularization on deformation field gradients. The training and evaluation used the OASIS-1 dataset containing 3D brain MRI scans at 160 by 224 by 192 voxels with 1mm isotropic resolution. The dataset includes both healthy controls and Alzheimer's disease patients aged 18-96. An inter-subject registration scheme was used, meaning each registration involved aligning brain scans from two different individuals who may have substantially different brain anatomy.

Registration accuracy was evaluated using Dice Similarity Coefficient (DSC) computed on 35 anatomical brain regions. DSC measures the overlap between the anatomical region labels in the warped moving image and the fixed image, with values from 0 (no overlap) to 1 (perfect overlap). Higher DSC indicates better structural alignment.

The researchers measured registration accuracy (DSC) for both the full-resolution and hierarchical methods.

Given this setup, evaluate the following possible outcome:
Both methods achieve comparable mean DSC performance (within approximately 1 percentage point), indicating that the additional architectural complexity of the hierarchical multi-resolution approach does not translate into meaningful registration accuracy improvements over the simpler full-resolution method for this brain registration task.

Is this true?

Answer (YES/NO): NO